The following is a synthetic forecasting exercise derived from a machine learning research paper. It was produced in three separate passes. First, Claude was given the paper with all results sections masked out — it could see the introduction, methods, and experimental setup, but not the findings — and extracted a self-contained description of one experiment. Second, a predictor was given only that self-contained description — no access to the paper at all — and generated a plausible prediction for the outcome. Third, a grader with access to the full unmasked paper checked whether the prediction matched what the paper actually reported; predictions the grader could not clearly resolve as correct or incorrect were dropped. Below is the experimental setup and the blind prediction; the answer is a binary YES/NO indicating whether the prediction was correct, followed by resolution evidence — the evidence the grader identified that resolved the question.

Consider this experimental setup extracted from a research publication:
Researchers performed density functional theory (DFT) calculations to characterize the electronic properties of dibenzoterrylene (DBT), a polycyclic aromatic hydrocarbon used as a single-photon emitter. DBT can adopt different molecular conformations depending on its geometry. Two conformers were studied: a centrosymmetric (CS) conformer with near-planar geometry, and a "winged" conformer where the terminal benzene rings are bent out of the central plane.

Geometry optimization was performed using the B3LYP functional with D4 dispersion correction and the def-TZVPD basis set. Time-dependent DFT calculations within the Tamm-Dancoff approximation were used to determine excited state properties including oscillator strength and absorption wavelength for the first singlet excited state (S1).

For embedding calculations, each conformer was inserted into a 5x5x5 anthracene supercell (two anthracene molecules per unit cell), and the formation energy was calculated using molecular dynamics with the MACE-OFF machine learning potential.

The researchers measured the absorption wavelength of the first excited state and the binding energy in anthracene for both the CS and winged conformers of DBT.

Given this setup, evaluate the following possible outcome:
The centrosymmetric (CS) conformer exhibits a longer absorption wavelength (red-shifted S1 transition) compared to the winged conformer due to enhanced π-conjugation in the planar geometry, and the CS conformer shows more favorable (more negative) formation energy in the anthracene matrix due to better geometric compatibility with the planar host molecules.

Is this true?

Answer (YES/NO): NO